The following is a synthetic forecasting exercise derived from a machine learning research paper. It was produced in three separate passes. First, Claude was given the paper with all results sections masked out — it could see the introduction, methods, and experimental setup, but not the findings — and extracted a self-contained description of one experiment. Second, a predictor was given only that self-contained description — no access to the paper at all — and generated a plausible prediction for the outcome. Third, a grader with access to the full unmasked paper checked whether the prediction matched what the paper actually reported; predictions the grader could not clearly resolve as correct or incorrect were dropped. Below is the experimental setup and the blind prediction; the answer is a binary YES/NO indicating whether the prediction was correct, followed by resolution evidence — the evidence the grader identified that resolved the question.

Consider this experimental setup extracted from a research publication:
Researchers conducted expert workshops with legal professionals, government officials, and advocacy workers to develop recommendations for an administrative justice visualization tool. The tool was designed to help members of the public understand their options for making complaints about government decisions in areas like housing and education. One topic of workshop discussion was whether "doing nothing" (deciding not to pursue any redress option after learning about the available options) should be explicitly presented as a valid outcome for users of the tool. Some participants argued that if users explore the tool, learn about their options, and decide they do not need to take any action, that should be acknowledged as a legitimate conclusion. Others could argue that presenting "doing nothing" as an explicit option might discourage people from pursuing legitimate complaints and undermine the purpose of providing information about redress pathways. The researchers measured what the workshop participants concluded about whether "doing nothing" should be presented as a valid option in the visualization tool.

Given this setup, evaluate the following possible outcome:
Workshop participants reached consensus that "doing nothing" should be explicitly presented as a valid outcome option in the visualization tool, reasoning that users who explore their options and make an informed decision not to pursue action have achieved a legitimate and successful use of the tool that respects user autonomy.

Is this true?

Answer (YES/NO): YES